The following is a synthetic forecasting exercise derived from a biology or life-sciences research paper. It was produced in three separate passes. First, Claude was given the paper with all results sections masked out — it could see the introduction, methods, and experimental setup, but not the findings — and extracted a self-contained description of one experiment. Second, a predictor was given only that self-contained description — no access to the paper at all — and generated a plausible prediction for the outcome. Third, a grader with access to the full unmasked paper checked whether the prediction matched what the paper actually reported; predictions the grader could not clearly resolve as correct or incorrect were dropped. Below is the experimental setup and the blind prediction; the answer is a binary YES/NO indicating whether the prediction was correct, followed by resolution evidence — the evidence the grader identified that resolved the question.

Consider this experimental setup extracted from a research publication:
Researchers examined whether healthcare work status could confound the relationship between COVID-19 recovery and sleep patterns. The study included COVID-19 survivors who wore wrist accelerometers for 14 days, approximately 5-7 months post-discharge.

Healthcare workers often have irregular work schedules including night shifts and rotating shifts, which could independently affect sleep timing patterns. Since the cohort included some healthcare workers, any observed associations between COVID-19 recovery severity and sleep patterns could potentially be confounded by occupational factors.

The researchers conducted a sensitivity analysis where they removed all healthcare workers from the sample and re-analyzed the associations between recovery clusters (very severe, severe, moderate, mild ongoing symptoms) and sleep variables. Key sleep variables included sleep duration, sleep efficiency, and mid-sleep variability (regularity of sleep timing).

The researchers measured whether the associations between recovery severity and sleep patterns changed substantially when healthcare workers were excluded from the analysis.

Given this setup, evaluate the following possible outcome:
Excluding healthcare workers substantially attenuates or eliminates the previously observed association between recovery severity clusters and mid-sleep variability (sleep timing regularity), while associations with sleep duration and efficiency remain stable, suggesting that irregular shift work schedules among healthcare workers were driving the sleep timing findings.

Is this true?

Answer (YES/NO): NO